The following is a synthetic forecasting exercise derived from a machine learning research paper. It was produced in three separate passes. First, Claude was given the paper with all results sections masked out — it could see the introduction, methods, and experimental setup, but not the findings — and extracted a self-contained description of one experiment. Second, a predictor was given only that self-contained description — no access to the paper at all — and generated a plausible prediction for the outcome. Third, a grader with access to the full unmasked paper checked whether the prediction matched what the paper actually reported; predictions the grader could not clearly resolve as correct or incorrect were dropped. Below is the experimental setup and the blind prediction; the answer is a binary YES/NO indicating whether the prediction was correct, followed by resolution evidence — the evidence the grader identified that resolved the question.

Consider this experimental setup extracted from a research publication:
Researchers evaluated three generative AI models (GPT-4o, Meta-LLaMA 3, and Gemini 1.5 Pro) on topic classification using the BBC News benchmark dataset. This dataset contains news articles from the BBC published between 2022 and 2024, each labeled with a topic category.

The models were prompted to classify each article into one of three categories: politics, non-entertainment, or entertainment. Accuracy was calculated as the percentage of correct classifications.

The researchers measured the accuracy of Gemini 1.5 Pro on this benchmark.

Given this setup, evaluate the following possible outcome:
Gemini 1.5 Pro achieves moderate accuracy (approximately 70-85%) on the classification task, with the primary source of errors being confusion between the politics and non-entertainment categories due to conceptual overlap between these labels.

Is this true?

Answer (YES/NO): NO